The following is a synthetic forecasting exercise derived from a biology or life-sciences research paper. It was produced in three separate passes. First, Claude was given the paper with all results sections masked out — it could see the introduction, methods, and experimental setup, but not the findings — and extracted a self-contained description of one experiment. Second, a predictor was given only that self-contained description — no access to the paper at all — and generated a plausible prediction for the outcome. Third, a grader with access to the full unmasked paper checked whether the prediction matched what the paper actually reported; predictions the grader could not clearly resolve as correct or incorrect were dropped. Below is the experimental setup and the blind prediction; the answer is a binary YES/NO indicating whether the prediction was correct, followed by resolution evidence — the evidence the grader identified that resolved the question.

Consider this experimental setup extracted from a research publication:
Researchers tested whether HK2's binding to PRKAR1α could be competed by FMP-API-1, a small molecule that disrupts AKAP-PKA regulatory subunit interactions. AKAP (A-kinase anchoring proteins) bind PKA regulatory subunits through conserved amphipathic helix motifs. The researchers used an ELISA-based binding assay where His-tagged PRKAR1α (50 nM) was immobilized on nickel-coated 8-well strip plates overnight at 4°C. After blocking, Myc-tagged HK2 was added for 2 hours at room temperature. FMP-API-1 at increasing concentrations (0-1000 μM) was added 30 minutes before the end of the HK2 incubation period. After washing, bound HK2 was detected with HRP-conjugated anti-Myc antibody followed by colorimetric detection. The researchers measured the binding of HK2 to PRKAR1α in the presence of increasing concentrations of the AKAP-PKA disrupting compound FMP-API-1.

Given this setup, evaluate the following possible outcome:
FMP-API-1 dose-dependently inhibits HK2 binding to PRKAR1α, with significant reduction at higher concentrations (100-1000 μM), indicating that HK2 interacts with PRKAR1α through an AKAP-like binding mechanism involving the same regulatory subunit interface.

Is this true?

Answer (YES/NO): NO